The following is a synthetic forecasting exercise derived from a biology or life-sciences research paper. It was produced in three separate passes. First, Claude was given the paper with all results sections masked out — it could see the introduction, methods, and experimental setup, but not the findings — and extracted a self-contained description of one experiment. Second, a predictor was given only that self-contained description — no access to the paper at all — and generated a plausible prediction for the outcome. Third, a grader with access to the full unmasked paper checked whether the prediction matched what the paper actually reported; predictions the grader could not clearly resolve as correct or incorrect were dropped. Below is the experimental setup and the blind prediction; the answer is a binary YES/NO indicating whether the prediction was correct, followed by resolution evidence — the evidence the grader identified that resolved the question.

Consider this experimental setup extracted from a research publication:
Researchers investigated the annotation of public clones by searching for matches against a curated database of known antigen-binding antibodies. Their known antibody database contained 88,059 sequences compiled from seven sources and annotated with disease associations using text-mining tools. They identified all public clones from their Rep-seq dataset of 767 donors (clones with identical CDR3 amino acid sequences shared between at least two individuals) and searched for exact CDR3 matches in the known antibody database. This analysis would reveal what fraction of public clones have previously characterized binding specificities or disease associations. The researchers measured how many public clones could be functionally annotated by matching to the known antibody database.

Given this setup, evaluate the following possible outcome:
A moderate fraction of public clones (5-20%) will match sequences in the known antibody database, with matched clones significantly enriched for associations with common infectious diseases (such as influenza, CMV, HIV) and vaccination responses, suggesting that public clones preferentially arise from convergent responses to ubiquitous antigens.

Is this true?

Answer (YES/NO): NO